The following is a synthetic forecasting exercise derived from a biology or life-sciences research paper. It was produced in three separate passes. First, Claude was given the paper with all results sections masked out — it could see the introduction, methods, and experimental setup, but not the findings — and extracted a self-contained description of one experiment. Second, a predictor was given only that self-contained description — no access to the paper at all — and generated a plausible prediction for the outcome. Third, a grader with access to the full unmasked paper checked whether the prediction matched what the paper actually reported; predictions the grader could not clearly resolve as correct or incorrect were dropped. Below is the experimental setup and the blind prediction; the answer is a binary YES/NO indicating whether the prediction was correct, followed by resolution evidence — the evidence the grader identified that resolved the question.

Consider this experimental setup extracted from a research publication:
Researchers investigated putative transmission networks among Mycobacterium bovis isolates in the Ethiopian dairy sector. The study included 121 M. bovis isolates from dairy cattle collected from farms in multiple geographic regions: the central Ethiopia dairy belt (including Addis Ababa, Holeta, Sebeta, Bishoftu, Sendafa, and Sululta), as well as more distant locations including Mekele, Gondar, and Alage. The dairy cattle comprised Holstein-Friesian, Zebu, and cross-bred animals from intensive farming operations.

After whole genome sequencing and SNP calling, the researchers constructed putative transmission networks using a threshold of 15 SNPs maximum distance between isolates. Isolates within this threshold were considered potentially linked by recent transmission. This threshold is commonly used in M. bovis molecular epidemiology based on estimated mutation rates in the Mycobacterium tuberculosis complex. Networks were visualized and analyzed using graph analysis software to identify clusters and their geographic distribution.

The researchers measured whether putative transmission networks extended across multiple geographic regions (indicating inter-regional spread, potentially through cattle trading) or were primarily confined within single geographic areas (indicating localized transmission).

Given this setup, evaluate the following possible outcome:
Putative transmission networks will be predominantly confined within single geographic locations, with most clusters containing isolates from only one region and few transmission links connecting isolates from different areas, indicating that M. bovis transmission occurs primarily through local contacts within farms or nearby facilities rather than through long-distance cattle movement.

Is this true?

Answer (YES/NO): NO